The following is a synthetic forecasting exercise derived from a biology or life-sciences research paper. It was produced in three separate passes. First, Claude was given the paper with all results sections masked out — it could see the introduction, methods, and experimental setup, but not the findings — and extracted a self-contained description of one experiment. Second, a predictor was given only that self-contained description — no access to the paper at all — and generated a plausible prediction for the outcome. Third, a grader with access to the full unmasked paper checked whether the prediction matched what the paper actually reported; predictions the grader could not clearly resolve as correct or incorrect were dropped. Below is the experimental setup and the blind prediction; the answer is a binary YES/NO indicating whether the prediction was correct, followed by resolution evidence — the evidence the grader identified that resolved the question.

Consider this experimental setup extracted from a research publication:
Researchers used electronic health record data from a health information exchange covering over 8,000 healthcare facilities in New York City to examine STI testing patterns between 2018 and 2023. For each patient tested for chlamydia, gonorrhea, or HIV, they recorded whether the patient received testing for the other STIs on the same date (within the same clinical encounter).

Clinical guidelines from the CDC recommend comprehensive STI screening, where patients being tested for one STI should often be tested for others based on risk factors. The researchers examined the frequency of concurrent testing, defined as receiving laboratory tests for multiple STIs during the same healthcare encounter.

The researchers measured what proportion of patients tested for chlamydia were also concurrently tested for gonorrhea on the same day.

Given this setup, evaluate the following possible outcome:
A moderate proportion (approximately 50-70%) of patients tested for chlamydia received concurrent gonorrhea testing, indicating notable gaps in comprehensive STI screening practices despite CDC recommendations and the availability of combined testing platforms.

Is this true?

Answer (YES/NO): NO